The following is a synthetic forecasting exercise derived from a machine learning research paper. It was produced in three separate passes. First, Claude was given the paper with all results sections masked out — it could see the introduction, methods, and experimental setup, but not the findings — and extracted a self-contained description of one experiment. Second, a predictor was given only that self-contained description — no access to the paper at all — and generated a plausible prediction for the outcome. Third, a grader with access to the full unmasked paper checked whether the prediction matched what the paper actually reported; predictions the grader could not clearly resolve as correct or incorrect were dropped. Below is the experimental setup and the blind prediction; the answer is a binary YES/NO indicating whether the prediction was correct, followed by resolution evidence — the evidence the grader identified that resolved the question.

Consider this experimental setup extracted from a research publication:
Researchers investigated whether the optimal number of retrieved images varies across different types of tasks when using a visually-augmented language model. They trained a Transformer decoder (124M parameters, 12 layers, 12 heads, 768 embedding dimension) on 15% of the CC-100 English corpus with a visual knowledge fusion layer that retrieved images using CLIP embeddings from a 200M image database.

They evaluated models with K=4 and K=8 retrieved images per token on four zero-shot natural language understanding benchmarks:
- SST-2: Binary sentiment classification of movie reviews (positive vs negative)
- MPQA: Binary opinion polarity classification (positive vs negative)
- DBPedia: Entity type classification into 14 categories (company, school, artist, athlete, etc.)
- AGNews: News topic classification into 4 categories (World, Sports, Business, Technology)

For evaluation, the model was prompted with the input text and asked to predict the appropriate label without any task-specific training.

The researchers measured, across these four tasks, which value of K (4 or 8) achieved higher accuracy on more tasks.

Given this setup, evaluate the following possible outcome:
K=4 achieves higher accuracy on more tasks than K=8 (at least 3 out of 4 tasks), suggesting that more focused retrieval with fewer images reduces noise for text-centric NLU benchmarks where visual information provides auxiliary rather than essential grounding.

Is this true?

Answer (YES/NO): YES